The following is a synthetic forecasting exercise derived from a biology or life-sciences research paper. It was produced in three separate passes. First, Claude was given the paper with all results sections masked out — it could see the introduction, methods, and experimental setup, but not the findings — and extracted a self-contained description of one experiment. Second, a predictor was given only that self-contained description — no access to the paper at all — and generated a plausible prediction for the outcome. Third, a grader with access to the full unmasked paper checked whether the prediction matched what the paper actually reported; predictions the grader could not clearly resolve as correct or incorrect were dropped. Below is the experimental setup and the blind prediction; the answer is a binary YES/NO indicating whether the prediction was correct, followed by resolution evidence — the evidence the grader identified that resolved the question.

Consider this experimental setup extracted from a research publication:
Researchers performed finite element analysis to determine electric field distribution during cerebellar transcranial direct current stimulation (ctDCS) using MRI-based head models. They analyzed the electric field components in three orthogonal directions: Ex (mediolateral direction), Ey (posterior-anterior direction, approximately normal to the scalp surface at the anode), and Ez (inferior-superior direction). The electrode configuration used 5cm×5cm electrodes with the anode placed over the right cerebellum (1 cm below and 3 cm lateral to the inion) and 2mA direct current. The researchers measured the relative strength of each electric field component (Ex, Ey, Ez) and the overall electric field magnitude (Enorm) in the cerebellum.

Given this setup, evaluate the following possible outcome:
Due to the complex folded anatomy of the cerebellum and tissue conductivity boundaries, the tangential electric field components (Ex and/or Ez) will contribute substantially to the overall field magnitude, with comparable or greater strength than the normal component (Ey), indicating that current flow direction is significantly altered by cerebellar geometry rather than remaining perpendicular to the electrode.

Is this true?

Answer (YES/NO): NO